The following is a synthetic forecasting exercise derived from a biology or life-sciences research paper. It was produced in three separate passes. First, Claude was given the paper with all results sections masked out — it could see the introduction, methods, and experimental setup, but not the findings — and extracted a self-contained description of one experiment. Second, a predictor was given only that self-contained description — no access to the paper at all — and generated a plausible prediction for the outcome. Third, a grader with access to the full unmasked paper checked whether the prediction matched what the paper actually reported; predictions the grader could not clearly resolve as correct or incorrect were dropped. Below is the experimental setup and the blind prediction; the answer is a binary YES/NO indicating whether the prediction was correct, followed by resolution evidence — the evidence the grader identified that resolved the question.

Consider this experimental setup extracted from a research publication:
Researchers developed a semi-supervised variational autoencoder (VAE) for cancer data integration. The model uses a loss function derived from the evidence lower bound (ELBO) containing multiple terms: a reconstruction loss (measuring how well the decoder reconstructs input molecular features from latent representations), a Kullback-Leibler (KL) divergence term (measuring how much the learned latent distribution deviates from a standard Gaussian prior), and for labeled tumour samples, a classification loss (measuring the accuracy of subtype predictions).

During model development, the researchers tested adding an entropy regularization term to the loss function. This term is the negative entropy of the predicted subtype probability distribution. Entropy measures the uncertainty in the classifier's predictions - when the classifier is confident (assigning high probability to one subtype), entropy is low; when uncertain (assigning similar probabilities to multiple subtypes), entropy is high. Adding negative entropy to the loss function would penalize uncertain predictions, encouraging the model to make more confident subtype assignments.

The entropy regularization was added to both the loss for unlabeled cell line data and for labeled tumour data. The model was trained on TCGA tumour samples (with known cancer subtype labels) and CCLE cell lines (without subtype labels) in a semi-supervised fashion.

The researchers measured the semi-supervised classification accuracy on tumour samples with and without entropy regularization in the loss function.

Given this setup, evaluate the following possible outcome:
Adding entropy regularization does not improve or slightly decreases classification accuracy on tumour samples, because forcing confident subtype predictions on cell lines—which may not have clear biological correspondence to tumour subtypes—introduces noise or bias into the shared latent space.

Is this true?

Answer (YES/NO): NO